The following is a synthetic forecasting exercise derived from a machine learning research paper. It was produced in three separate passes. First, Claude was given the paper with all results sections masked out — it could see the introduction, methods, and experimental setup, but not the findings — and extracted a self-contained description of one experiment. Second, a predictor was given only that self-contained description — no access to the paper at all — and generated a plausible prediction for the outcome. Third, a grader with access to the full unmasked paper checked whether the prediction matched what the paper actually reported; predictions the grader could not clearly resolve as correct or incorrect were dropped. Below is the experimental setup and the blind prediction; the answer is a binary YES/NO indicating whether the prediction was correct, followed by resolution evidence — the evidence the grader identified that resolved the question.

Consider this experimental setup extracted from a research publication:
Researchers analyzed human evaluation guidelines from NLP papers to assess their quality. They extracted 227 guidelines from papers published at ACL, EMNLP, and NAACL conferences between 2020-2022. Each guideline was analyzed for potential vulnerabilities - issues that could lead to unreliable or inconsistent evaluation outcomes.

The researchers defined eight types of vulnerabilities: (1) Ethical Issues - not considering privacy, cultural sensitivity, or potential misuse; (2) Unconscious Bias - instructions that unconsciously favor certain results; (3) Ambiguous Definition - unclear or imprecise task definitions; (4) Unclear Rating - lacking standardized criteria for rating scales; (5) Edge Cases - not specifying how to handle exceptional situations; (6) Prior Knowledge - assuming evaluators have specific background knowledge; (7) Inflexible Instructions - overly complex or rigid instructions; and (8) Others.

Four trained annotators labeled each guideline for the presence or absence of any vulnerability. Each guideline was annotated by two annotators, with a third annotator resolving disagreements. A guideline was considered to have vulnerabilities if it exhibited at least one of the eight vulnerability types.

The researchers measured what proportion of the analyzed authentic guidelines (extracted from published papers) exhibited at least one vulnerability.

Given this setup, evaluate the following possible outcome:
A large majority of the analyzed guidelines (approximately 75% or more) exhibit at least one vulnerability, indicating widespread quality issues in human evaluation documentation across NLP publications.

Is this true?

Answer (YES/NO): YES